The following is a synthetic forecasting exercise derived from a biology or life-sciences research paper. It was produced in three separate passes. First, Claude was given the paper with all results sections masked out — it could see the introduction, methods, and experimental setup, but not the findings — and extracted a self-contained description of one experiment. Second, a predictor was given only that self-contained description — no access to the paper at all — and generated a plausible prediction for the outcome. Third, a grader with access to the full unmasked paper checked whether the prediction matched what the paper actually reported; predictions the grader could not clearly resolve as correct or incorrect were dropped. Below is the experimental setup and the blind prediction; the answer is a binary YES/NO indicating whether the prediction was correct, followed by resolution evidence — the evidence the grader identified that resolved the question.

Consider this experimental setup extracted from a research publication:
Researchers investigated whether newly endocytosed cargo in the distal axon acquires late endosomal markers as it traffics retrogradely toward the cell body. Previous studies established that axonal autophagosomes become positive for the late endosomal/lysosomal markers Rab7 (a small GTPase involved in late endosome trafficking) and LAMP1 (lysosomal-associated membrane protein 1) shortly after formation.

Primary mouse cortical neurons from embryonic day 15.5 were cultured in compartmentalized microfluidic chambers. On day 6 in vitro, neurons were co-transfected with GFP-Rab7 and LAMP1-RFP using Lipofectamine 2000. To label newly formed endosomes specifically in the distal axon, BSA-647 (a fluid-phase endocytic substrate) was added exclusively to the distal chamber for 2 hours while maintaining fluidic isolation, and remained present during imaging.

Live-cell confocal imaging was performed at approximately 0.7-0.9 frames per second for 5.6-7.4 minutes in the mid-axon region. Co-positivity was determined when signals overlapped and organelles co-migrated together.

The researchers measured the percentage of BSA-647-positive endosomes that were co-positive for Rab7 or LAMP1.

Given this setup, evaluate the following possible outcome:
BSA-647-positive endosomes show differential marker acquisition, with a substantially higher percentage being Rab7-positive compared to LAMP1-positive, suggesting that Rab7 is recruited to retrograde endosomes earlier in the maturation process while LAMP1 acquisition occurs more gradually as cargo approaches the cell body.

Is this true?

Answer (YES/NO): YES